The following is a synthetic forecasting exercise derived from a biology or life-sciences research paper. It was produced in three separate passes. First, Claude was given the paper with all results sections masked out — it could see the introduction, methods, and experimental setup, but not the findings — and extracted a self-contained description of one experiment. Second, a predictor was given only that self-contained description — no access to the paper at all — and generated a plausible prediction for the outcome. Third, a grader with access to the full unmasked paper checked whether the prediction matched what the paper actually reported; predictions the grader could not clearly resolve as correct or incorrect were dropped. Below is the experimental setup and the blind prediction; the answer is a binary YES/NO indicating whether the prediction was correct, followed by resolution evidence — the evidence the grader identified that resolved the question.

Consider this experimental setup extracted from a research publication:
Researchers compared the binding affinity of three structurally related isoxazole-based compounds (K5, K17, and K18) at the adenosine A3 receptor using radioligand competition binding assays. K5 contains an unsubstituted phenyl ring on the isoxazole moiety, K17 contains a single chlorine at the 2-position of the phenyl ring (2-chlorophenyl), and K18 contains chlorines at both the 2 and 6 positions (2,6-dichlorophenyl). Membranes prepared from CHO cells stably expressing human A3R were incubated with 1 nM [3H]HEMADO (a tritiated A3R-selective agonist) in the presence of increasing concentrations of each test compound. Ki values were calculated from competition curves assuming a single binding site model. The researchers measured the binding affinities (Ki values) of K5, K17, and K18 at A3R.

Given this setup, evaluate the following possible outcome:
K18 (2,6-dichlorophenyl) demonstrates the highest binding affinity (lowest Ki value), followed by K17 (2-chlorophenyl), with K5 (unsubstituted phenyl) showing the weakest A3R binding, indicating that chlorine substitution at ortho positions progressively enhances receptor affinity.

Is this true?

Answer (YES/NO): YES